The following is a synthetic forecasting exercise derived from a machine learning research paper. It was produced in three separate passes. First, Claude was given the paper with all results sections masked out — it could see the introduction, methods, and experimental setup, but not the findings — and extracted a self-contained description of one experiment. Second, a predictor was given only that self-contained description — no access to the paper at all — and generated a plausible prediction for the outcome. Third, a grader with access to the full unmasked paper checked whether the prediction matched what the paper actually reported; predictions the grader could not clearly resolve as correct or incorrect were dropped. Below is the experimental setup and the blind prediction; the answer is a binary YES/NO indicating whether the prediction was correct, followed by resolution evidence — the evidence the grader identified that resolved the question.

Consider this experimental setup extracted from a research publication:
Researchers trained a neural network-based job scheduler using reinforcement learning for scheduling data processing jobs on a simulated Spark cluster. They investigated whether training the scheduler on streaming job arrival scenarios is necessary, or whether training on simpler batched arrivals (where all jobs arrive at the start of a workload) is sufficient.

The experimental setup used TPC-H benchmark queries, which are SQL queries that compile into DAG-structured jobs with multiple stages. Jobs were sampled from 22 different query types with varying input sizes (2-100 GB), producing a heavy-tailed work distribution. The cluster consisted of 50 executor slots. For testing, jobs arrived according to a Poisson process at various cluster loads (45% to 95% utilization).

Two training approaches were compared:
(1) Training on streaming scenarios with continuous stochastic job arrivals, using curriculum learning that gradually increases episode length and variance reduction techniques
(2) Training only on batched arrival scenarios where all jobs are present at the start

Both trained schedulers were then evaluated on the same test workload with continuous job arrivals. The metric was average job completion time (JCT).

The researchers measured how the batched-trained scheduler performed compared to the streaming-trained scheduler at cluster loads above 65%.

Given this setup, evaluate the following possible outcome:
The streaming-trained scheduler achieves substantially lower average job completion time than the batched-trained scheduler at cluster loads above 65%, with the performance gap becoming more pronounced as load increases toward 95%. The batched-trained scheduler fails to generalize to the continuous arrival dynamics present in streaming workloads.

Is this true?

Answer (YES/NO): YES